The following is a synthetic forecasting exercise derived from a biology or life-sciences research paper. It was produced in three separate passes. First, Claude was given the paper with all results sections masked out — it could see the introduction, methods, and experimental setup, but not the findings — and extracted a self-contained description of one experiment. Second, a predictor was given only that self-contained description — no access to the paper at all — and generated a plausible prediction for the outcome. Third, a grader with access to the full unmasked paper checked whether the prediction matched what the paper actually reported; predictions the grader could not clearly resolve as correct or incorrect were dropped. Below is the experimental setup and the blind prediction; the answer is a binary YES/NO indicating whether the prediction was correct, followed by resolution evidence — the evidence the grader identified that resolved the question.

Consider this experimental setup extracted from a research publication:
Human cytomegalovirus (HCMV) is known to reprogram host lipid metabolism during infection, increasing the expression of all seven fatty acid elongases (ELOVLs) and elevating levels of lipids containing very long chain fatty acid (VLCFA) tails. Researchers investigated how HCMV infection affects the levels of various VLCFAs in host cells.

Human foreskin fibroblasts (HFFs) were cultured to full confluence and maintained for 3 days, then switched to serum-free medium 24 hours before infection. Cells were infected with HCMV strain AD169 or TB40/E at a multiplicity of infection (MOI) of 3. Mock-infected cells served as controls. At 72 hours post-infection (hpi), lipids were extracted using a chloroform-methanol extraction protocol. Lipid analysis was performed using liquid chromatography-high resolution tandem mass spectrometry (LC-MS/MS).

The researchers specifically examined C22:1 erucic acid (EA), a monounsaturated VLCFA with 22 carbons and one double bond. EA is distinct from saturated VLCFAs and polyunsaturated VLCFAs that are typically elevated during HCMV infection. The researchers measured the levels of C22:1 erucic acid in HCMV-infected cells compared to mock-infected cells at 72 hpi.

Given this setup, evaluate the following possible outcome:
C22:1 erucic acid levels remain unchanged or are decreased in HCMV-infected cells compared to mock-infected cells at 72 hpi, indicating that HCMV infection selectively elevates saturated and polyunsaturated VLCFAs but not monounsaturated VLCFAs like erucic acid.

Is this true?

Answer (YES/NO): NO